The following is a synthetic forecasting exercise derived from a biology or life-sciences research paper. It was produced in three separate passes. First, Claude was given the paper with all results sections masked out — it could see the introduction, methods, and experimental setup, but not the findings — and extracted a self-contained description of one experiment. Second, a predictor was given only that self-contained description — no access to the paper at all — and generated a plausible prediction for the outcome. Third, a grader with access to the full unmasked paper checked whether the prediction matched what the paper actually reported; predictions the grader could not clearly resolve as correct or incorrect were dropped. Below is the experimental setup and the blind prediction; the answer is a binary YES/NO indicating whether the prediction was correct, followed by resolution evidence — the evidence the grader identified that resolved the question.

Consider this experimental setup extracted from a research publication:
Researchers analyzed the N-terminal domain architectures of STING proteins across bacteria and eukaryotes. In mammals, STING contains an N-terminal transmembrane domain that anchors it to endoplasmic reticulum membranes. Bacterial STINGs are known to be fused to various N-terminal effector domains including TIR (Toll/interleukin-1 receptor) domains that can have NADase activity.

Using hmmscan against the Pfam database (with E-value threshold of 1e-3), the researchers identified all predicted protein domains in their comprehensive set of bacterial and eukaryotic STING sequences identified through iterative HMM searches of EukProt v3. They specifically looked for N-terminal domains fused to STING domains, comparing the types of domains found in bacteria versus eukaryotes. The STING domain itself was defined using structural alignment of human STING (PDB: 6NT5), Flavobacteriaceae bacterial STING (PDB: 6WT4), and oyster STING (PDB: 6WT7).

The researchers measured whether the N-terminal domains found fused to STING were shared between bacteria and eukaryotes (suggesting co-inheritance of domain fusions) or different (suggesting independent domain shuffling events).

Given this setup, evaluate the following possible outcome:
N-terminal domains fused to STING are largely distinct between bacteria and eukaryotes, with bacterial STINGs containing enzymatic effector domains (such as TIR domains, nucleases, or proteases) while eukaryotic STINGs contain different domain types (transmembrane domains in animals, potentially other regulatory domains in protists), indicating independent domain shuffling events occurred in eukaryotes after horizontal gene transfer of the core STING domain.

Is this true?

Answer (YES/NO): NO